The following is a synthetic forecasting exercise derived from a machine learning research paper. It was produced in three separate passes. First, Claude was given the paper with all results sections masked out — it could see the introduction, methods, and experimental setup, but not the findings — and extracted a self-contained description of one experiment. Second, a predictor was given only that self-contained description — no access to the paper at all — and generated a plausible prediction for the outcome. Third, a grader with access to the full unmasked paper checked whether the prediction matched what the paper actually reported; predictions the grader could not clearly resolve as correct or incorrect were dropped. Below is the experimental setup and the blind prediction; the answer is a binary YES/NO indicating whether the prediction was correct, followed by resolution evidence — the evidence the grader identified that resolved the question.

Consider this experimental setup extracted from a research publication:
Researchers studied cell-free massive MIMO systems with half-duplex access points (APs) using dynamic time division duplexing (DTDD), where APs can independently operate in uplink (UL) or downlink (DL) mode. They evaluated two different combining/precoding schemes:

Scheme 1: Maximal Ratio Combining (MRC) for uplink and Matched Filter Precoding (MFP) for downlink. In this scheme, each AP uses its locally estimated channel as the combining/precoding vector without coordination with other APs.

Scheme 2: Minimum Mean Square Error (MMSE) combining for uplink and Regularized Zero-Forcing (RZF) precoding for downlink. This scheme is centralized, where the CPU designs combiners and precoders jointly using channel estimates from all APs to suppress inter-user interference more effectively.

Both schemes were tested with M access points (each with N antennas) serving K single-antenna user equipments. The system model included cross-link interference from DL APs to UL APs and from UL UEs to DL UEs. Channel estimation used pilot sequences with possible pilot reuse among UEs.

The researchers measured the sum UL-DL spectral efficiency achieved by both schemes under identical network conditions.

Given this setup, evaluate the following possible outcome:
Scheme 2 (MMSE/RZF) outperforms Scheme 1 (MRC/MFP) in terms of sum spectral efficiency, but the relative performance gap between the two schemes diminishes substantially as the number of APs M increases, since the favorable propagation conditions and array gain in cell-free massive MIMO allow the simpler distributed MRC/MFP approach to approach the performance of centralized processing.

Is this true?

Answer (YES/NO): NO